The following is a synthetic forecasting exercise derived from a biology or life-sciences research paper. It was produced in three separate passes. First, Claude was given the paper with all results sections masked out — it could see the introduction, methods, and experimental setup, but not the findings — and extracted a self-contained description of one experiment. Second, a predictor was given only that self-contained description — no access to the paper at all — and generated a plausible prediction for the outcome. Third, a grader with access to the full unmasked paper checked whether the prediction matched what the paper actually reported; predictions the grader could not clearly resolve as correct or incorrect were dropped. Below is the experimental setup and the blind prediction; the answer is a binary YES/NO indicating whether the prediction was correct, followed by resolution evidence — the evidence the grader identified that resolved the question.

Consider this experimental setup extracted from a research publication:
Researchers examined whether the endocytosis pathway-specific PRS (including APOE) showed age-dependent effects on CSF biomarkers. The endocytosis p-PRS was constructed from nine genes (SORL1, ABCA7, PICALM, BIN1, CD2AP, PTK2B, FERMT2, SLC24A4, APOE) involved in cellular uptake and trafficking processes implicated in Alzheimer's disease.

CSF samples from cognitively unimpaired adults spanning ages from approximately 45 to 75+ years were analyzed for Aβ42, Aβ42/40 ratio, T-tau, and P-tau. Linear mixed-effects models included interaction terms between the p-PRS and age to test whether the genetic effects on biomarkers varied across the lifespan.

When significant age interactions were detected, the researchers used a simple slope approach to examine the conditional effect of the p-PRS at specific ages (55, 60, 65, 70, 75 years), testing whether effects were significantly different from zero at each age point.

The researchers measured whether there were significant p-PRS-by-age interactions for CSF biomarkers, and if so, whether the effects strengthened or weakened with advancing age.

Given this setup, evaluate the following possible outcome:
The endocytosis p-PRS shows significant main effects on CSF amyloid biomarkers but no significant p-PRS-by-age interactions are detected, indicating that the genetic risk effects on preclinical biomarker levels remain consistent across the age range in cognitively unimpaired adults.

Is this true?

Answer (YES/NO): NO